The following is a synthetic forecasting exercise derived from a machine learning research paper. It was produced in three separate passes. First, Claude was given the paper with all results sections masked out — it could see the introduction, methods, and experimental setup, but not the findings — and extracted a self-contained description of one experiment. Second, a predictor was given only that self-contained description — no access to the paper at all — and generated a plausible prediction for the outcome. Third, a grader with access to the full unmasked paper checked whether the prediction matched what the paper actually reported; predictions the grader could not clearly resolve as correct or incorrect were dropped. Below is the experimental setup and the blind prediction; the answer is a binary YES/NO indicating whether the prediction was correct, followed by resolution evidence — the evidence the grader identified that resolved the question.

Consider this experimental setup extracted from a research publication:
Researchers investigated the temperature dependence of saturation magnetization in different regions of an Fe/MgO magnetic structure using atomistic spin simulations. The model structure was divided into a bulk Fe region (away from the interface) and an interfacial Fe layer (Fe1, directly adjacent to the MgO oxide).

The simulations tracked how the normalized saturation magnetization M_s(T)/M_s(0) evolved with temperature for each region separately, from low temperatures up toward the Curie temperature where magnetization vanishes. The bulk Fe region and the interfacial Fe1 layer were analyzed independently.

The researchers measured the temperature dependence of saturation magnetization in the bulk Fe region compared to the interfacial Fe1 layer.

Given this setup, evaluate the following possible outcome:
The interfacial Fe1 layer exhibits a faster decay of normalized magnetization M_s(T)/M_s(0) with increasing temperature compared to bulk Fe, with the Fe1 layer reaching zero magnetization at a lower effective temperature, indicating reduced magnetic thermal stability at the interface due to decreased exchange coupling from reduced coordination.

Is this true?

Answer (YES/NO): YES